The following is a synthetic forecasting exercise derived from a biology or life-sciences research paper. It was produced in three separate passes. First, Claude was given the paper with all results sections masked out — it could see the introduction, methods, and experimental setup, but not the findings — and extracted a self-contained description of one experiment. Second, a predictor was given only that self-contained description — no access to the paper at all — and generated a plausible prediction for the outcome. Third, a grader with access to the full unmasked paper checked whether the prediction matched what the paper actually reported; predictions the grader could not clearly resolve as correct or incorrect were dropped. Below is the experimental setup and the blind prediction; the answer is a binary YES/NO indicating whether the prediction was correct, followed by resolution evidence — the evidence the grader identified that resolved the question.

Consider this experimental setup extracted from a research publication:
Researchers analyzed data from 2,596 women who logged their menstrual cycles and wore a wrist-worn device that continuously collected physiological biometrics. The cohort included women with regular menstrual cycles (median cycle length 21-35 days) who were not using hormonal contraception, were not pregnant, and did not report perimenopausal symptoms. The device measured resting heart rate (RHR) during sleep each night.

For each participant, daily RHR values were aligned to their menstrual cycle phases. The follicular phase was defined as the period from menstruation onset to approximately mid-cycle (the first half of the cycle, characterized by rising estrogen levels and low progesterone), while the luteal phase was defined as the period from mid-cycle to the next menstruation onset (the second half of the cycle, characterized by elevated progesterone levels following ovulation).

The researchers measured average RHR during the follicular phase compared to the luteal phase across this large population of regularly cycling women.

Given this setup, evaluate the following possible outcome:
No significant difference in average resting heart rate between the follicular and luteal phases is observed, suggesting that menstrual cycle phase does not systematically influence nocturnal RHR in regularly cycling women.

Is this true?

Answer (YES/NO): NO